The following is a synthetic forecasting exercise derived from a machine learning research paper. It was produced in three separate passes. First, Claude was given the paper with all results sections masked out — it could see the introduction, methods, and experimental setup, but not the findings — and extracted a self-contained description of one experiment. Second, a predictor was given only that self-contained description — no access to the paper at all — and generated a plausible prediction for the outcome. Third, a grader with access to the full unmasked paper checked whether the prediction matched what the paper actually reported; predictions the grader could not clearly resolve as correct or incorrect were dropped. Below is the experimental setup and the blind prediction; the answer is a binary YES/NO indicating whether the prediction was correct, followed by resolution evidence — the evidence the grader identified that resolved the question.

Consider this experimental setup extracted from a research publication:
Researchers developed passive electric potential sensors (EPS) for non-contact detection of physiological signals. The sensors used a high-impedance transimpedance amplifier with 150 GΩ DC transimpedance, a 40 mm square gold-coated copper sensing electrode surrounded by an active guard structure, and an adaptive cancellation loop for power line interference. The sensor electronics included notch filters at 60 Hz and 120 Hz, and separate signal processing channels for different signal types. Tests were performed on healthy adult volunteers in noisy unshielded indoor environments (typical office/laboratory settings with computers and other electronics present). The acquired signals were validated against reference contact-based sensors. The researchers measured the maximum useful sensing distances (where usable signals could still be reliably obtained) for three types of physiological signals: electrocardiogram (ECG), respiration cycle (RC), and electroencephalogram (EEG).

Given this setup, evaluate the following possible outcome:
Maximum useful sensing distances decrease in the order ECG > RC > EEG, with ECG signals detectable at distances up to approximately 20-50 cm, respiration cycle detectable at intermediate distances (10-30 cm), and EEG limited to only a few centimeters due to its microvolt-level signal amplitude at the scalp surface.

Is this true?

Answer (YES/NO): NO